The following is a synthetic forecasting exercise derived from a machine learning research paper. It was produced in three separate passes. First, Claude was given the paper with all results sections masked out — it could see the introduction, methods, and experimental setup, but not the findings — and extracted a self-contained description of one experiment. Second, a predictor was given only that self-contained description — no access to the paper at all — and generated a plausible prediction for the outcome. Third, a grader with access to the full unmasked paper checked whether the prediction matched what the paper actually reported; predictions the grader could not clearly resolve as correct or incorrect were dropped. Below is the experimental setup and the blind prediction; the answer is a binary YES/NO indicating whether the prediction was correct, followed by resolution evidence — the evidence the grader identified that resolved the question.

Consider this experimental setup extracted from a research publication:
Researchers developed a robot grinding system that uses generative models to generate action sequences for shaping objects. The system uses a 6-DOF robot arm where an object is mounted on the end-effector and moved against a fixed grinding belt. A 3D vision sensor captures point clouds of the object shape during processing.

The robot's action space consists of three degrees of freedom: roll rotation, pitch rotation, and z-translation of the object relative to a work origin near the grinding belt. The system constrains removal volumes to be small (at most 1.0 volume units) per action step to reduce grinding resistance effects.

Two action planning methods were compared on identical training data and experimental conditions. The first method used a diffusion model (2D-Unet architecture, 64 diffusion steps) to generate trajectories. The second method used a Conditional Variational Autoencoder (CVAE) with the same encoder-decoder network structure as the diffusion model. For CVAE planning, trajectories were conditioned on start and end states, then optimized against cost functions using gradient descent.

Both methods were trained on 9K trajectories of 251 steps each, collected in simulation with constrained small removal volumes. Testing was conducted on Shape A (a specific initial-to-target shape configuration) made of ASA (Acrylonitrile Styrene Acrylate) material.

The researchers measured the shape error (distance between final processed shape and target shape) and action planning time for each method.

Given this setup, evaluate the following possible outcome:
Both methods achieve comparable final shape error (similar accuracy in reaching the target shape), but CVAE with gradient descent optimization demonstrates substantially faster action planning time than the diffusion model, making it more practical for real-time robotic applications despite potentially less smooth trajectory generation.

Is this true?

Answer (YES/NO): NO